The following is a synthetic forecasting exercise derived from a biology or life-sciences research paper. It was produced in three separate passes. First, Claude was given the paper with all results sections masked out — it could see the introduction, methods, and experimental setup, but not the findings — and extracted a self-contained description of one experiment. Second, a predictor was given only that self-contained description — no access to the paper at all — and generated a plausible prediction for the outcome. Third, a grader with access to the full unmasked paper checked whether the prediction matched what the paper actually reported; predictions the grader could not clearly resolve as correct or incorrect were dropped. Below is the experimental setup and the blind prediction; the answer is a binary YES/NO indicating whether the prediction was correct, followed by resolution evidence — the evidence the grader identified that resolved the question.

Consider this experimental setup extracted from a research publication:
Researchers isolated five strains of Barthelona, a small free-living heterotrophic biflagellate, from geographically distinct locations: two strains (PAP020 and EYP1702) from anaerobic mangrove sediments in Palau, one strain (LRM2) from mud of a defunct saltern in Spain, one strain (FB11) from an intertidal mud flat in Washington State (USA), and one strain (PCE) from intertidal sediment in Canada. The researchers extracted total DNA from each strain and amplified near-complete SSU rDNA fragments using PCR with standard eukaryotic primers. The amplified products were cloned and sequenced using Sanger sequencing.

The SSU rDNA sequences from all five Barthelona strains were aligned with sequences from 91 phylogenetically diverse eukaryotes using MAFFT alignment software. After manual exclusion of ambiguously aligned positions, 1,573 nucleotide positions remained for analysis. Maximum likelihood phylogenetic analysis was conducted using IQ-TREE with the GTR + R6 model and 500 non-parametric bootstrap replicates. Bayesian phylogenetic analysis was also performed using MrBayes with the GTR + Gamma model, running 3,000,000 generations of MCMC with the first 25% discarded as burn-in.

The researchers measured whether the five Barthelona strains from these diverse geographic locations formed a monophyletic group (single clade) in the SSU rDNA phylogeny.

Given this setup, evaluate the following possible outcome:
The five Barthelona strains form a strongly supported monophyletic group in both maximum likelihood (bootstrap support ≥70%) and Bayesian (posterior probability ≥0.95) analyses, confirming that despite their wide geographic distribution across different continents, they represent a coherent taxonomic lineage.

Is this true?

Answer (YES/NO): YES